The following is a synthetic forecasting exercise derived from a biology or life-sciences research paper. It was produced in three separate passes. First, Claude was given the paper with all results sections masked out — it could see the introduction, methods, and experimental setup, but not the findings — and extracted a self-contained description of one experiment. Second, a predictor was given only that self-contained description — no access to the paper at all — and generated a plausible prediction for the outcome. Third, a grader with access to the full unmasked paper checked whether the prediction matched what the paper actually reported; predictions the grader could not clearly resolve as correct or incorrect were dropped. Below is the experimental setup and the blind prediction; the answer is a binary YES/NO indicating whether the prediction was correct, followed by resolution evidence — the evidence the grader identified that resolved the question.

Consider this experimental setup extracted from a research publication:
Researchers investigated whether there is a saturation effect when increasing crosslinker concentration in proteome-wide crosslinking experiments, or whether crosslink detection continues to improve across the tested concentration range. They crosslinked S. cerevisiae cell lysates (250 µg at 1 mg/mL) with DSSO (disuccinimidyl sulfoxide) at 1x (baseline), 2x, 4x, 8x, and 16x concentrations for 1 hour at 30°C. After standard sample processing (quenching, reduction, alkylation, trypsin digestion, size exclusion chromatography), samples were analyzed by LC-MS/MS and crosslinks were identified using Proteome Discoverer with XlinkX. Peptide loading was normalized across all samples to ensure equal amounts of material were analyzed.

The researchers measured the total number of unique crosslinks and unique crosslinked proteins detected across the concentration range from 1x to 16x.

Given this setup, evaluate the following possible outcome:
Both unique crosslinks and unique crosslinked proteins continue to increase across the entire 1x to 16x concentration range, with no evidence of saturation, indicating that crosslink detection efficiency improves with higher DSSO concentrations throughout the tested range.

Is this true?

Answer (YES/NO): NO